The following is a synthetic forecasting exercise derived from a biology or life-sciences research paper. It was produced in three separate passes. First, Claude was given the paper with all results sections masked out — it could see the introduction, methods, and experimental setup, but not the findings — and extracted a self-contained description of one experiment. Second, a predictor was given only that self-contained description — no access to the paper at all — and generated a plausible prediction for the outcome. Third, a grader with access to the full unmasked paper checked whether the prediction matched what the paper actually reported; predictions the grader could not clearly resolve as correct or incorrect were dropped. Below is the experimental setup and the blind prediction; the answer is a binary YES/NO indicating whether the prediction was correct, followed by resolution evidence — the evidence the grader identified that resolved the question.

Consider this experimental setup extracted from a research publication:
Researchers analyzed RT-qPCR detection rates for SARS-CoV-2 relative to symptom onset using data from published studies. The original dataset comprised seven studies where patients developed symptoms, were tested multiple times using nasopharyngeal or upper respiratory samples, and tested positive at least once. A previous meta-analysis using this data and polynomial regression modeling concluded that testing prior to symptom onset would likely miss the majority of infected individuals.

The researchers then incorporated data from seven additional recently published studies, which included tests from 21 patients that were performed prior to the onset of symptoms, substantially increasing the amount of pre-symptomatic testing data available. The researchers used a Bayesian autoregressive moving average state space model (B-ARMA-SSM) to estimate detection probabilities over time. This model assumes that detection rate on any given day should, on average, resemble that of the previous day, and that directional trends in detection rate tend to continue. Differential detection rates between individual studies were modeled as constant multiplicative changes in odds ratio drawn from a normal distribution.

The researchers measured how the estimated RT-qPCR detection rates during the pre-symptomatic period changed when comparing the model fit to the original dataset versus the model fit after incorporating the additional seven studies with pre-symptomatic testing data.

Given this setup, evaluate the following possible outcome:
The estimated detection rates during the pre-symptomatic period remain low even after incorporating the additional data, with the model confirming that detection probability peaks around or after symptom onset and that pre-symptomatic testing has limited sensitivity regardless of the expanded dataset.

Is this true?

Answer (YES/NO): NO